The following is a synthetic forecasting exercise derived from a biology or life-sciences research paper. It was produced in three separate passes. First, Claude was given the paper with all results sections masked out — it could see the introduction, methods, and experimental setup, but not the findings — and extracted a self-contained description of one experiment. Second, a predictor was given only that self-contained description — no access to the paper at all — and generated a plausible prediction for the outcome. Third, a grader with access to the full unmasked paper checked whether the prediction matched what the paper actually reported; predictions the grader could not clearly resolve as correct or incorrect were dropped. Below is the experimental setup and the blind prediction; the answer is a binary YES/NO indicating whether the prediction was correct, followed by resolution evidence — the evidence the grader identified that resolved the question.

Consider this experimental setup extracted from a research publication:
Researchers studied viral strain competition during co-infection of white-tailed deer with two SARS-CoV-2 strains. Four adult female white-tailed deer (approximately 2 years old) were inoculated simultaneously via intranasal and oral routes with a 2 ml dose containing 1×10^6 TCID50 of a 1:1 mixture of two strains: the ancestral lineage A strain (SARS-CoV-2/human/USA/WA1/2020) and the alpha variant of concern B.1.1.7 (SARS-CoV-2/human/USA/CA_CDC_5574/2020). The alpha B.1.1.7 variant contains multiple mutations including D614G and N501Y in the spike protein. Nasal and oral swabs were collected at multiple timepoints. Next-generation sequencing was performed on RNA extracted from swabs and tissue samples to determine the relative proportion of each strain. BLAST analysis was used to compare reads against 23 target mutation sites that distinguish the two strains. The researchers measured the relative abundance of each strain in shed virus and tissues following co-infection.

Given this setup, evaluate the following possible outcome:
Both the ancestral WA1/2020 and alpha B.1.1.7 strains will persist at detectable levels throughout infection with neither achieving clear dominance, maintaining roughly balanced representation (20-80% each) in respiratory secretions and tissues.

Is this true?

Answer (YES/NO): NO